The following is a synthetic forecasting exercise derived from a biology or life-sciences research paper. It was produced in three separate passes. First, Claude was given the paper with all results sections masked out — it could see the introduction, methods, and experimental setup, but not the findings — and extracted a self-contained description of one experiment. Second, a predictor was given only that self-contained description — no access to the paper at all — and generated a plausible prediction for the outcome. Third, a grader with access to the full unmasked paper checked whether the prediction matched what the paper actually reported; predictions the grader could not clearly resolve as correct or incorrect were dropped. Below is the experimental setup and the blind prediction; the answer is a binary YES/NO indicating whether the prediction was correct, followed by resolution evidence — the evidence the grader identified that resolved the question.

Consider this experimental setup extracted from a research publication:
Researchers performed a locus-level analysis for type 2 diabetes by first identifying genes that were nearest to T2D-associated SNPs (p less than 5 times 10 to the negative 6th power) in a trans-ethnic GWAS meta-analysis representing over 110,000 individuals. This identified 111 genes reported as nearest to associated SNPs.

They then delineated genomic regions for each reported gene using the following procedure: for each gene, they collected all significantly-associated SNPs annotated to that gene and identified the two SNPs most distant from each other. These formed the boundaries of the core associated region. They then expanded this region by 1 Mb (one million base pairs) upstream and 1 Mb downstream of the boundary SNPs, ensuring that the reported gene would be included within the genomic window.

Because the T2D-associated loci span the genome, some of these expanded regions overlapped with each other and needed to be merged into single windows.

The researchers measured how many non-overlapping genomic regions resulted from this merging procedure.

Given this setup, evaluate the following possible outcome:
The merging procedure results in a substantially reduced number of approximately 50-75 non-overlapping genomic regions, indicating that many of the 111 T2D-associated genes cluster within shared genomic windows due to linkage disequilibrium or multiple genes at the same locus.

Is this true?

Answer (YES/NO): YES